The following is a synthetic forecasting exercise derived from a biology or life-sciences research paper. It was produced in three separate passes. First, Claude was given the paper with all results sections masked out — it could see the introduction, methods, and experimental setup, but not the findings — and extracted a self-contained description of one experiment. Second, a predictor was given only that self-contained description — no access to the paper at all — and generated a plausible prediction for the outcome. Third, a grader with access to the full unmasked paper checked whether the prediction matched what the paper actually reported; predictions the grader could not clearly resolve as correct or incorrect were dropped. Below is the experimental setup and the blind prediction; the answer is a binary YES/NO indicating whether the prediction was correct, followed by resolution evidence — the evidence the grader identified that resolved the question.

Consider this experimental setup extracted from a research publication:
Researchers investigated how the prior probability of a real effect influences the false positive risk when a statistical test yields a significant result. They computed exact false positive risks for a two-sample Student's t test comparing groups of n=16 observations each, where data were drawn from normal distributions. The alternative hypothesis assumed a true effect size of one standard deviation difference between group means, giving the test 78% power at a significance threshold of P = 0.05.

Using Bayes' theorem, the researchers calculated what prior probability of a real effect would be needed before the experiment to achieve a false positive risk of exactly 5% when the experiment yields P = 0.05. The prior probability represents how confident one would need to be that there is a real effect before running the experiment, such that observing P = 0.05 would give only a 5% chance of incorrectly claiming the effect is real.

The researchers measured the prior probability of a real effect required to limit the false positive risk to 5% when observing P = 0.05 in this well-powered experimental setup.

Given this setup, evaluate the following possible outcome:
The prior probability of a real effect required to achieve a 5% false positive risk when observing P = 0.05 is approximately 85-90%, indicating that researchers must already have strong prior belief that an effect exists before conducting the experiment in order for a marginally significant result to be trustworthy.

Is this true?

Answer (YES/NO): YES